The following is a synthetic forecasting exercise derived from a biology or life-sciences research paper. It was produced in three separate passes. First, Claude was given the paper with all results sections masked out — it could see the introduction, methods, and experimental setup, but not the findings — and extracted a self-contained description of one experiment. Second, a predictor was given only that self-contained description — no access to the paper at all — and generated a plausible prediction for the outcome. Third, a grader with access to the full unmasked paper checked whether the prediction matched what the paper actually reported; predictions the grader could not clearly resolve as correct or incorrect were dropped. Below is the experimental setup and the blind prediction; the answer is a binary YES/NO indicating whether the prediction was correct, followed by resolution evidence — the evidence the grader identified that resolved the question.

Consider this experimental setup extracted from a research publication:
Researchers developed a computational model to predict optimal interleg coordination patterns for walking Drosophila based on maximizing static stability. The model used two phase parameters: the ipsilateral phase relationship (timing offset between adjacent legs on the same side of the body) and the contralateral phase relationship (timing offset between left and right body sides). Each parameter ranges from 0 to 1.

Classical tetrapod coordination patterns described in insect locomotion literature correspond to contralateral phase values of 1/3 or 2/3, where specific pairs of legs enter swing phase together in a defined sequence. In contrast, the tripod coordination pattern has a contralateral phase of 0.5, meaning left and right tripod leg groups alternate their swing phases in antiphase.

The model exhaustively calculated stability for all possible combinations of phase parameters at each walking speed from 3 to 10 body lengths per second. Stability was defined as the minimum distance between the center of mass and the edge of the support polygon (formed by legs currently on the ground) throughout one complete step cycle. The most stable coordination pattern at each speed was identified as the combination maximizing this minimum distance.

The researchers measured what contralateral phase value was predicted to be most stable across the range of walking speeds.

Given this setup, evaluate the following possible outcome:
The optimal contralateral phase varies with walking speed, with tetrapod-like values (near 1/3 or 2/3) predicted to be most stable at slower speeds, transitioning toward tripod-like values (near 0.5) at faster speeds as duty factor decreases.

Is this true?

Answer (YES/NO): NO